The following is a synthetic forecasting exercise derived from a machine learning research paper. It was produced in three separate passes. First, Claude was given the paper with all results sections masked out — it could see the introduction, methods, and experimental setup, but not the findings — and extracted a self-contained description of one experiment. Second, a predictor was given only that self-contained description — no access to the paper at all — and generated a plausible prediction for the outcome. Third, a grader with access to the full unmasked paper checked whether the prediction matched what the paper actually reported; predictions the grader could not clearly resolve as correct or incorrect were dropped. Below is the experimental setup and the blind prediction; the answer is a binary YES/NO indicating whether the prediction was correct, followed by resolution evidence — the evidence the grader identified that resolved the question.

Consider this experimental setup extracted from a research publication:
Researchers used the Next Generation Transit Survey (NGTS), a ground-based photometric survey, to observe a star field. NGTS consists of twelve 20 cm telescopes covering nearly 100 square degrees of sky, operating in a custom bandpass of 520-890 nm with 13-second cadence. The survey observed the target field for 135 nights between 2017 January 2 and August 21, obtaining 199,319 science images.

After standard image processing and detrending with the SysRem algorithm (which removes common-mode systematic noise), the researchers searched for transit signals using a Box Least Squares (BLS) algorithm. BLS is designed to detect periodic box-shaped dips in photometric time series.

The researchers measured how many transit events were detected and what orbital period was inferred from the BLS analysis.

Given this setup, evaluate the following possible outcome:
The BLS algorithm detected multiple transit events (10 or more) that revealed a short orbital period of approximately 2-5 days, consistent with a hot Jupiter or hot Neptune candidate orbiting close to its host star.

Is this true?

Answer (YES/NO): NO